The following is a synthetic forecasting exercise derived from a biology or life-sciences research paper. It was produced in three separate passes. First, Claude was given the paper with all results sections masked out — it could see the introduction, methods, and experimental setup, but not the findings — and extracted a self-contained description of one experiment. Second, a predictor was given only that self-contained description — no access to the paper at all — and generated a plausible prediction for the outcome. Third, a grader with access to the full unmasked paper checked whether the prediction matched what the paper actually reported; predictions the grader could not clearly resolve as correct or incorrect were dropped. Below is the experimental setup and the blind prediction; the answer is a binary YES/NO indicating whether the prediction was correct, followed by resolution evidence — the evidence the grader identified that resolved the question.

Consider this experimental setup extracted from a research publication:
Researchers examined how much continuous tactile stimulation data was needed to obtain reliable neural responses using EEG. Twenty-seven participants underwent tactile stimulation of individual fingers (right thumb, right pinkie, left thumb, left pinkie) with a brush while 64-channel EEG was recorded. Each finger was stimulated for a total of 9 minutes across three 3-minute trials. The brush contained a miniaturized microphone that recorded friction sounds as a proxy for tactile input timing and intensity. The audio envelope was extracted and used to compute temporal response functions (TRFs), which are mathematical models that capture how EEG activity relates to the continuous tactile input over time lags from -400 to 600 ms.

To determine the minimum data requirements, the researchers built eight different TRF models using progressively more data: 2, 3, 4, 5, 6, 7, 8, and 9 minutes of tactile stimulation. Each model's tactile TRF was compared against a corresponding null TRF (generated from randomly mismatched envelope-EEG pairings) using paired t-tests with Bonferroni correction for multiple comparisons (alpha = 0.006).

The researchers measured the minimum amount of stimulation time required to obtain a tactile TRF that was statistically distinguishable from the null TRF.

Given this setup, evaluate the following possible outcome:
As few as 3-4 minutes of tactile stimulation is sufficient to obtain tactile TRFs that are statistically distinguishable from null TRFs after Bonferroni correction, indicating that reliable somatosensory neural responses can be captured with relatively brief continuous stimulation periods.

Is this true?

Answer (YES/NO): YES